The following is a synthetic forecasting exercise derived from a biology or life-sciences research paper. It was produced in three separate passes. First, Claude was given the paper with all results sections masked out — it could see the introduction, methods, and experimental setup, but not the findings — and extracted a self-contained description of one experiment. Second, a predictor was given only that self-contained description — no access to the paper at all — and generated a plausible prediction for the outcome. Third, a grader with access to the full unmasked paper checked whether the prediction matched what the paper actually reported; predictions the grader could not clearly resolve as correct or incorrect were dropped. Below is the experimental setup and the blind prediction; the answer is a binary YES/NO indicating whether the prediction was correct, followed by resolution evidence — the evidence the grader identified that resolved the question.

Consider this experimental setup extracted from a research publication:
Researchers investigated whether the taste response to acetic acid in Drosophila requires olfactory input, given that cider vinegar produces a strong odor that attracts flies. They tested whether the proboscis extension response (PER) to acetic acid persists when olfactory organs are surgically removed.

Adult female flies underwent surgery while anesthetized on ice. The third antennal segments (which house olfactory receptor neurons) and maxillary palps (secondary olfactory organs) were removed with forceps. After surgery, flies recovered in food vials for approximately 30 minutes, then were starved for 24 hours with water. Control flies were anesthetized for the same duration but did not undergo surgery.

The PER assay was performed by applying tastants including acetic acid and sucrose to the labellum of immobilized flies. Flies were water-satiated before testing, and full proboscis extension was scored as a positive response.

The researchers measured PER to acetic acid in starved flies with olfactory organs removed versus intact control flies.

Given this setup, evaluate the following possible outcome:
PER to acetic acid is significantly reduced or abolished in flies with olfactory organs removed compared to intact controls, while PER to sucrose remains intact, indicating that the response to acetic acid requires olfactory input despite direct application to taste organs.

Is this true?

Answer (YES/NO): NO